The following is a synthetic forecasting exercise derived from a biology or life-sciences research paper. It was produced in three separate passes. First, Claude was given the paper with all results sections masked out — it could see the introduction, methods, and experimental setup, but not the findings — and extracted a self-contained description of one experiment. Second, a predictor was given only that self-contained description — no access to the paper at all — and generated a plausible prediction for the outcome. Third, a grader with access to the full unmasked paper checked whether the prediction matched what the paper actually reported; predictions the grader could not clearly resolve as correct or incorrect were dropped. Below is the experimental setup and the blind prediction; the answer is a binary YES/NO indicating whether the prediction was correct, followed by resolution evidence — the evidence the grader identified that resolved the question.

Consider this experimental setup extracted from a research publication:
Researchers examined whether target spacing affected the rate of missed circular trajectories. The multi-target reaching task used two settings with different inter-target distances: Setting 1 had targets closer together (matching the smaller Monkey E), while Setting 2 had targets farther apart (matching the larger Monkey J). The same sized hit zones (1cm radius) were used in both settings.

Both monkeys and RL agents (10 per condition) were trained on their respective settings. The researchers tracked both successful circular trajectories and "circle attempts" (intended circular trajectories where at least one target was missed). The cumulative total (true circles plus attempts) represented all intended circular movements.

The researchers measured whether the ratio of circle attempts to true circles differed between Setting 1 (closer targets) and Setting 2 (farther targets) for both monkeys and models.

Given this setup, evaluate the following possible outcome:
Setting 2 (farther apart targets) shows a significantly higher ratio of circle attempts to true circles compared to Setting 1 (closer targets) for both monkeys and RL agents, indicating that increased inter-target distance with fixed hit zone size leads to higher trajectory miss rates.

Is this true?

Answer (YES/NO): YES